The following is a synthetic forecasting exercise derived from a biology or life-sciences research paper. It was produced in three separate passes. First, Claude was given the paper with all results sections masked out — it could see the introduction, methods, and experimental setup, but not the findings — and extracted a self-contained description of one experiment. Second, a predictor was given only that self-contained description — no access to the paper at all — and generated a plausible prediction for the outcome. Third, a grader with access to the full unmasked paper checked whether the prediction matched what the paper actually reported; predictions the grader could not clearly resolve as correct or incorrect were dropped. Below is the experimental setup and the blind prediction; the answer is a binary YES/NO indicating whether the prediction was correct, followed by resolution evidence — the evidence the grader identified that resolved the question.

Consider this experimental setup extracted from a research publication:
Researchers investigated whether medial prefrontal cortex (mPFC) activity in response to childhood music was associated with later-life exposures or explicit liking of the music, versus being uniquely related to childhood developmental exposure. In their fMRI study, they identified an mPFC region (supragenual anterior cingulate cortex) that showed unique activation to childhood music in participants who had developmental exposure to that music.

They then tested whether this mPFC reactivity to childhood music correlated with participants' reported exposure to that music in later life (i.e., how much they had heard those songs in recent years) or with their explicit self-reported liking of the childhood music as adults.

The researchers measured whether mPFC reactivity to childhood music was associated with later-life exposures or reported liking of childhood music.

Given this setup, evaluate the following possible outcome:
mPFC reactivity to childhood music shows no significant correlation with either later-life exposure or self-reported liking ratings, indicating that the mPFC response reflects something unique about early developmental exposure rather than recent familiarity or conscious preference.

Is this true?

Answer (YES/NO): YES